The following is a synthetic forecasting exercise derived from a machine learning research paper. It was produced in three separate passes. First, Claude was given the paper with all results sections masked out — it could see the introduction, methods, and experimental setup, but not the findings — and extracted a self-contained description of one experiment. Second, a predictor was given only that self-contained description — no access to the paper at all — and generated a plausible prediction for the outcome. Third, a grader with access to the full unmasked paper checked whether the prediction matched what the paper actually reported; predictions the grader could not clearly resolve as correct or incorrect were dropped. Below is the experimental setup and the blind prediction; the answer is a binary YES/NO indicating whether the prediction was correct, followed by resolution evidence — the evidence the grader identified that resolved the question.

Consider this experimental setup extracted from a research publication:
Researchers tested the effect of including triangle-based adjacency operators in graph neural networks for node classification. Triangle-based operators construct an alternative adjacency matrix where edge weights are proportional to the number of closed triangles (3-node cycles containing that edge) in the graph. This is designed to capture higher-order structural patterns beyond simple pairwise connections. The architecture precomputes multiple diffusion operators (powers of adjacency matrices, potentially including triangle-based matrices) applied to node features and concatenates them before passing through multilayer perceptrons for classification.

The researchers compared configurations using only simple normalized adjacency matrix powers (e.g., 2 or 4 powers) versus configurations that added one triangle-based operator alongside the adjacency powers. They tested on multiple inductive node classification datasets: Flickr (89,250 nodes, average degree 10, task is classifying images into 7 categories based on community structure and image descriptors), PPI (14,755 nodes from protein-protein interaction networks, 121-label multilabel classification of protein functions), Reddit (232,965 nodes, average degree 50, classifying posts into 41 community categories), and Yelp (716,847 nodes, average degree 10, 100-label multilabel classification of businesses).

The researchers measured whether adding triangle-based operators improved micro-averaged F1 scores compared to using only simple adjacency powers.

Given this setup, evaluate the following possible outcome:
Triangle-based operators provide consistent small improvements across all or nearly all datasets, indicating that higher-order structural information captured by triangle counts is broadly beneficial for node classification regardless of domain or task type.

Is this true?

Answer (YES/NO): NO